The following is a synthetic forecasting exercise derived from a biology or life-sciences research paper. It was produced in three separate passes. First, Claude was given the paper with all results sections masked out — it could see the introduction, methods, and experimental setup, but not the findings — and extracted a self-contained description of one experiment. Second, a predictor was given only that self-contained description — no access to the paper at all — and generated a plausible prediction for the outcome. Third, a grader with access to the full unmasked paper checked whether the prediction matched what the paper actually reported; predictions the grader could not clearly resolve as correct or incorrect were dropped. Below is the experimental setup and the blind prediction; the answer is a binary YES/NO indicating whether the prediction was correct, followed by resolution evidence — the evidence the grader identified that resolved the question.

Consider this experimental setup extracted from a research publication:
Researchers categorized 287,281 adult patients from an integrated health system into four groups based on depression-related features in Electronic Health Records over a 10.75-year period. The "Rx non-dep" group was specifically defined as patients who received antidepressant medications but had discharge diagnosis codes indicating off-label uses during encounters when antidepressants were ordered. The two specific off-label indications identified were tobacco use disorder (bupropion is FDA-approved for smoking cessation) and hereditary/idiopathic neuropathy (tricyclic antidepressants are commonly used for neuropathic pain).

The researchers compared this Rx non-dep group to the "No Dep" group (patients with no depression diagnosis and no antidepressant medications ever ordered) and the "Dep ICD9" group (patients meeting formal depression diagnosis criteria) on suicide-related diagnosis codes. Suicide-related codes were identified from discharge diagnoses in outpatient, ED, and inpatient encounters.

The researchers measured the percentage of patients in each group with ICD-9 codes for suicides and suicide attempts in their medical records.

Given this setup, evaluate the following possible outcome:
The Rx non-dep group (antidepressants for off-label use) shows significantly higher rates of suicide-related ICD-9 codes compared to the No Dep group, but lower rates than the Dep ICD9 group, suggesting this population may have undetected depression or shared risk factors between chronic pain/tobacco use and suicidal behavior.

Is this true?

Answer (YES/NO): NO